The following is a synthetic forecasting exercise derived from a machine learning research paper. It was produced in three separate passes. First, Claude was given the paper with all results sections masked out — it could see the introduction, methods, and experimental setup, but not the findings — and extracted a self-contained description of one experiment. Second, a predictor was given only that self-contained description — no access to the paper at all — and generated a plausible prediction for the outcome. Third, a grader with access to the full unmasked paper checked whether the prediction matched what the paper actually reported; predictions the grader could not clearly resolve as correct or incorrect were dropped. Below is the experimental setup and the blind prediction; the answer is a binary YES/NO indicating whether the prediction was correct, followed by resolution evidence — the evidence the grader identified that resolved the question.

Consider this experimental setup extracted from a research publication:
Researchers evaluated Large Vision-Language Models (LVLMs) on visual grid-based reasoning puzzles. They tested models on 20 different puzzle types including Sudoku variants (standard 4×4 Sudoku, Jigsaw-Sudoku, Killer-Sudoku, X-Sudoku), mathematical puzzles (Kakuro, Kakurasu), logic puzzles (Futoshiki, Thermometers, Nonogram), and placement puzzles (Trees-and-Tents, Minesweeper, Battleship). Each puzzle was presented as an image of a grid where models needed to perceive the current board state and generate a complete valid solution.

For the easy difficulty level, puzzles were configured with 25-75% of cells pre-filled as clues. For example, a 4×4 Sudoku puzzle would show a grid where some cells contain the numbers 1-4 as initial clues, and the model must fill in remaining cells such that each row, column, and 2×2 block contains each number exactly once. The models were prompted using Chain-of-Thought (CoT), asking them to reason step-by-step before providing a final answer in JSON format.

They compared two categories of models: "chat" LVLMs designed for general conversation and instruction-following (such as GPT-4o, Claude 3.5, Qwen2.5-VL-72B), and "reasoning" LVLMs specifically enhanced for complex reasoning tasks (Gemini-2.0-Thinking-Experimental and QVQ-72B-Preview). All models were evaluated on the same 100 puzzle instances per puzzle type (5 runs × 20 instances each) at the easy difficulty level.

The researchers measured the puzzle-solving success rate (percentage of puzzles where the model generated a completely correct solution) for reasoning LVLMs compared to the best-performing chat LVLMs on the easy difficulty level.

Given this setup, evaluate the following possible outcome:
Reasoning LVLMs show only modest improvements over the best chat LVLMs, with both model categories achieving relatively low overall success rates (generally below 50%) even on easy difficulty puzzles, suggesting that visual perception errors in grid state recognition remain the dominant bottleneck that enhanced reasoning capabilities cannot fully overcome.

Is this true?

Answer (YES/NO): NO